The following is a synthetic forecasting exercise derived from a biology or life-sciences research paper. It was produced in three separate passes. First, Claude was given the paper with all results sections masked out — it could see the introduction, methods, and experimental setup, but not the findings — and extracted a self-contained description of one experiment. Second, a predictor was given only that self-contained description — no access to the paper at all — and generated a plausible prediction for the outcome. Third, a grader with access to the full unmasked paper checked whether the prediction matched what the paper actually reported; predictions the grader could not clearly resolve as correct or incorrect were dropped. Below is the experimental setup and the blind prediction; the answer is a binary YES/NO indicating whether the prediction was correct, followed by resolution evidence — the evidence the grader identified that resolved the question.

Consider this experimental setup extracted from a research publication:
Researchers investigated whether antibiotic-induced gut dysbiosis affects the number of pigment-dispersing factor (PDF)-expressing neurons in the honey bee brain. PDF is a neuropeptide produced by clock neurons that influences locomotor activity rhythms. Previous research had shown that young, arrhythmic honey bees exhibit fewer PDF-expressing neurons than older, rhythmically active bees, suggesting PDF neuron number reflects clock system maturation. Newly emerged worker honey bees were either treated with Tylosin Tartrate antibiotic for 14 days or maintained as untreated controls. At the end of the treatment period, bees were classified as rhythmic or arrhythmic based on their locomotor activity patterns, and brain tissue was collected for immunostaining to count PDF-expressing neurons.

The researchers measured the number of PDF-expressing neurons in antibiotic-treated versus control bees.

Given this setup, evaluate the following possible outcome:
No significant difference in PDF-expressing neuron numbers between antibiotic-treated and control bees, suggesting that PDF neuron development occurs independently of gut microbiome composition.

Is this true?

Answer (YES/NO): NO